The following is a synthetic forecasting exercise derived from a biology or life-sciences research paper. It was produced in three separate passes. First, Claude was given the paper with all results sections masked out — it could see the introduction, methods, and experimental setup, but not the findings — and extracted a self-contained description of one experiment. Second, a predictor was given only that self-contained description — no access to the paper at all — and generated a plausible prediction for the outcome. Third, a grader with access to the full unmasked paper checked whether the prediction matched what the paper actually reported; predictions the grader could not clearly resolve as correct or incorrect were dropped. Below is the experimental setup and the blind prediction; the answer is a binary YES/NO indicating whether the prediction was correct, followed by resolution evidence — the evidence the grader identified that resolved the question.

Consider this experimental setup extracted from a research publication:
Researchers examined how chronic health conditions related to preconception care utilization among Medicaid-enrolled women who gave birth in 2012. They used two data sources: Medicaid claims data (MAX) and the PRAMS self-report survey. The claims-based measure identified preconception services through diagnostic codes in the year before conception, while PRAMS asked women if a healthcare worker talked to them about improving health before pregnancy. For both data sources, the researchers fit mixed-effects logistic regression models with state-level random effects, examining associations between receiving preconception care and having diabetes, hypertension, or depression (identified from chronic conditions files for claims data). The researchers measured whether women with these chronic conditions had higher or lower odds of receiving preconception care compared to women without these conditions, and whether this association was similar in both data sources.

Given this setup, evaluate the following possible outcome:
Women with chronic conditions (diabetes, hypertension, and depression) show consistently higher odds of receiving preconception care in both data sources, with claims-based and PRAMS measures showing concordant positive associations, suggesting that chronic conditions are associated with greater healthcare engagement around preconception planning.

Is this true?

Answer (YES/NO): NO